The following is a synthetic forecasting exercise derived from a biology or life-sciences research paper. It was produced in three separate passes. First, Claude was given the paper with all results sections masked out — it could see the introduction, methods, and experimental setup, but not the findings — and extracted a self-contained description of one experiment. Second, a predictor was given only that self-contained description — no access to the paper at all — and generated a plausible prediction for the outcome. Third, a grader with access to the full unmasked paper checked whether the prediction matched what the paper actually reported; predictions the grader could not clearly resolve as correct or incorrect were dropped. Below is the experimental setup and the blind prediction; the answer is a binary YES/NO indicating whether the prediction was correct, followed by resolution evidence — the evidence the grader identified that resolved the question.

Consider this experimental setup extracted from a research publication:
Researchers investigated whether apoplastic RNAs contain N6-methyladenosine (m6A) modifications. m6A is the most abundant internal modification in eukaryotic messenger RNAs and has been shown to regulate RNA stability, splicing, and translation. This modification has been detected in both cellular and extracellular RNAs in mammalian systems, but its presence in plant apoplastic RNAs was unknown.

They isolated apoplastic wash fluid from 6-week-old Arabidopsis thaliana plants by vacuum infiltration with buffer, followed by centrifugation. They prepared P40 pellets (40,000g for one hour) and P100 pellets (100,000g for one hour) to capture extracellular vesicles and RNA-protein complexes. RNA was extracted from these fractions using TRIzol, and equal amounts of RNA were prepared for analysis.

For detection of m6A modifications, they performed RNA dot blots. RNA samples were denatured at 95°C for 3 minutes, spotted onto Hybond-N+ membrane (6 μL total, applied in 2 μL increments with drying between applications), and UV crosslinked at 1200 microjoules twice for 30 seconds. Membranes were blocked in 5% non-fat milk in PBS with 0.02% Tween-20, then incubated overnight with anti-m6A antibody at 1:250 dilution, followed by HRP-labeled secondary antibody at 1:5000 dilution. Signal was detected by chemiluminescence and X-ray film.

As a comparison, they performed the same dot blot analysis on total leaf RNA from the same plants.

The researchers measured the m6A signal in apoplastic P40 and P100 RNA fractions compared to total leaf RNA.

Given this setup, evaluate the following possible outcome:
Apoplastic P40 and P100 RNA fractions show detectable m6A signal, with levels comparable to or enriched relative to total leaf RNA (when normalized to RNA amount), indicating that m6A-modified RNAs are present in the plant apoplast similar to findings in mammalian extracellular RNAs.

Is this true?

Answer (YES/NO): YES